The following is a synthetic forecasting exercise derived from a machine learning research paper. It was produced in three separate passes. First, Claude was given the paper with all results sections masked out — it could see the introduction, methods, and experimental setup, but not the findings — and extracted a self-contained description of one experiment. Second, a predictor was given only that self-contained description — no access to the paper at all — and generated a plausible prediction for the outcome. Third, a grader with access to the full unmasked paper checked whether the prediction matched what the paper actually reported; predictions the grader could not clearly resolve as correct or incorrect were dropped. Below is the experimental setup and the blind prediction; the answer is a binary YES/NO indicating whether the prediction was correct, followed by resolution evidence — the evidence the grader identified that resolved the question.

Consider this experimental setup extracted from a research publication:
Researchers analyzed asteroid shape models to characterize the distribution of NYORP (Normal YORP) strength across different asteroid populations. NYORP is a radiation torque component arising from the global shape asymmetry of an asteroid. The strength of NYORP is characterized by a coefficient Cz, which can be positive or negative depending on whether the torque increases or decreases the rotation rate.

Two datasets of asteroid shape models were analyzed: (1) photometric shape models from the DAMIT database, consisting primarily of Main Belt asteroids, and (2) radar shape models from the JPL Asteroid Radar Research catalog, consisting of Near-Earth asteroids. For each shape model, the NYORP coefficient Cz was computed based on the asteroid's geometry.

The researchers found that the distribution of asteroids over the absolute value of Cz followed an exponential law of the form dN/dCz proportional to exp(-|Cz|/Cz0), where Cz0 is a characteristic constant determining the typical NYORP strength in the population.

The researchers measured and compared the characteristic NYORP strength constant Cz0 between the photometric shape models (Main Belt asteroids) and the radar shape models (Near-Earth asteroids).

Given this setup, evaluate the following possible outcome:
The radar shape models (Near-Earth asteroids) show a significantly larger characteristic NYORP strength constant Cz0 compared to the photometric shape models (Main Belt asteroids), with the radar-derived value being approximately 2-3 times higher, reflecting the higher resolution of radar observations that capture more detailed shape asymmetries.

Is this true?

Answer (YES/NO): NO